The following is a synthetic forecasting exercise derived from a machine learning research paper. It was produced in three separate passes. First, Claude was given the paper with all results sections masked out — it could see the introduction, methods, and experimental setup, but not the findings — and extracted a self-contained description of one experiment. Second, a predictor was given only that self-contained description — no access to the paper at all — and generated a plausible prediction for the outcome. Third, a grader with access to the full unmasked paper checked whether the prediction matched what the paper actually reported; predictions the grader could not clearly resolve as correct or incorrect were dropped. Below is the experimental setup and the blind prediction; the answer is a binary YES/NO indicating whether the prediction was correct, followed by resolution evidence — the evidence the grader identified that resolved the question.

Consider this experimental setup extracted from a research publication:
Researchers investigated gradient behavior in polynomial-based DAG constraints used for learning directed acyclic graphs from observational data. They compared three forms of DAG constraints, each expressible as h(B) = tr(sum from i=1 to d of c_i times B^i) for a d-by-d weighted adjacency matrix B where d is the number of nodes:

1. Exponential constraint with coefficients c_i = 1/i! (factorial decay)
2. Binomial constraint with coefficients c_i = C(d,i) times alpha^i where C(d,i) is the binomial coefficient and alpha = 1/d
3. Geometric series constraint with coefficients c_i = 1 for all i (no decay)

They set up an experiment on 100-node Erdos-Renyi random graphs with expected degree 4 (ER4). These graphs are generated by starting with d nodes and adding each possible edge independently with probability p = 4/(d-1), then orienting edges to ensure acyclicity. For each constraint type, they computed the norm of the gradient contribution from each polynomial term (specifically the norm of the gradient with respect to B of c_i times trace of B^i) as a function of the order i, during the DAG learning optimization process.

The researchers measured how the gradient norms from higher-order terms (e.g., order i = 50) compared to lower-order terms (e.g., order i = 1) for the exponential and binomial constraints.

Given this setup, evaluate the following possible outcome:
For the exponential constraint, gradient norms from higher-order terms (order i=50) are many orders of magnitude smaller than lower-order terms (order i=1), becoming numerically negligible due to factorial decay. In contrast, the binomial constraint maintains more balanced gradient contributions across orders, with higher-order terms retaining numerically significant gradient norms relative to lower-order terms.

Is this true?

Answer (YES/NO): NO